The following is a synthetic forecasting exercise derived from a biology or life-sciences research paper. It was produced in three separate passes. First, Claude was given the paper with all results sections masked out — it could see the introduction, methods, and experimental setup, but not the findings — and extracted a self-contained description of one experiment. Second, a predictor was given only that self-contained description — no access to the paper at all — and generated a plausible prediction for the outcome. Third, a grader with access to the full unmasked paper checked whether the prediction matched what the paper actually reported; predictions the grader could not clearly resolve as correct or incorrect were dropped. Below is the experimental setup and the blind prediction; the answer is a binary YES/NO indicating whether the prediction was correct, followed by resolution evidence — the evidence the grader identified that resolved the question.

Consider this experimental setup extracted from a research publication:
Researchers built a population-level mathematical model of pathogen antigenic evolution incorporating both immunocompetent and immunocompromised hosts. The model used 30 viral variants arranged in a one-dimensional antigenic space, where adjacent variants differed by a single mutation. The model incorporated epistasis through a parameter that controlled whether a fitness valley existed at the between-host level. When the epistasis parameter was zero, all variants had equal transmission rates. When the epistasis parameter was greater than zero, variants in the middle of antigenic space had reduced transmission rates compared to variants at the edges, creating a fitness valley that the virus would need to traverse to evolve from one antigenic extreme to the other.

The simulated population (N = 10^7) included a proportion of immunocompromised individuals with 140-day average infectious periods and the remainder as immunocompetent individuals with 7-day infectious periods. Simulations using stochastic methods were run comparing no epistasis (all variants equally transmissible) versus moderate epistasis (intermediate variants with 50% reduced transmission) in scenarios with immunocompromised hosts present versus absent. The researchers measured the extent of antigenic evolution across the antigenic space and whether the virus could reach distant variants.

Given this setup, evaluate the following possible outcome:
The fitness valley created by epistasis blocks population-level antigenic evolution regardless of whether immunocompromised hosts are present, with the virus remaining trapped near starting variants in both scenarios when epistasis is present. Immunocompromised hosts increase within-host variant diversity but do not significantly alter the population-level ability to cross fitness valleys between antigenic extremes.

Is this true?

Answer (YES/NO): NO